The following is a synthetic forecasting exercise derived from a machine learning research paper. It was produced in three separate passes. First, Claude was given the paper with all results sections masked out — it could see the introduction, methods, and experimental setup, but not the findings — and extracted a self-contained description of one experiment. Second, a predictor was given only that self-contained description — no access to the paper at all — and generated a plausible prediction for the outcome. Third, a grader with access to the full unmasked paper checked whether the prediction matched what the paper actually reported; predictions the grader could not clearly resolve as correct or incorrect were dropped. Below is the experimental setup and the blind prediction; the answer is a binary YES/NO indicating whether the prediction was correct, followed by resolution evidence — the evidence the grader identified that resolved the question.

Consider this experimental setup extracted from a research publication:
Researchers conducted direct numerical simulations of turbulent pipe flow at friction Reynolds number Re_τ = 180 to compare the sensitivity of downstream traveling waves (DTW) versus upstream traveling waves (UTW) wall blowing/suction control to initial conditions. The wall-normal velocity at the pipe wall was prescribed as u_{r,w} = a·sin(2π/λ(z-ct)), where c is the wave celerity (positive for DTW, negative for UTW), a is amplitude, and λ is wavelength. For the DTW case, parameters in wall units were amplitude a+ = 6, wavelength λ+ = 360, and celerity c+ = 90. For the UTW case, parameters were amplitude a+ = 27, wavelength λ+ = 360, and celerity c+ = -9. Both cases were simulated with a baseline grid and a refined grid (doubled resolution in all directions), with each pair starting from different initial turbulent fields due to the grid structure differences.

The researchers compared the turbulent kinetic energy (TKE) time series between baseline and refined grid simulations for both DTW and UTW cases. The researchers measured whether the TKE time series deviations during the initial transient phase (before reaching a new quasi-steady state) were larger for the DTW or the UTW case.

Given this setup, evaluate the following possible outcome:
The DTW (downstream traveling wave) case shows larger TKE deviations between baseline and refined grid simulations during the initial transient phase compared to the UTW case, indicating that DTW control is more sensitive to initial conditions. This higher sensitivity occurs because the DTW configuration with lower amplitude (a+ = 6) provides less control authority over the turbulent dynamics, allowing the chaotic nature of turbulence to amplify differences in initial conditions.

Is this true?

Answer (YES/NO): NO